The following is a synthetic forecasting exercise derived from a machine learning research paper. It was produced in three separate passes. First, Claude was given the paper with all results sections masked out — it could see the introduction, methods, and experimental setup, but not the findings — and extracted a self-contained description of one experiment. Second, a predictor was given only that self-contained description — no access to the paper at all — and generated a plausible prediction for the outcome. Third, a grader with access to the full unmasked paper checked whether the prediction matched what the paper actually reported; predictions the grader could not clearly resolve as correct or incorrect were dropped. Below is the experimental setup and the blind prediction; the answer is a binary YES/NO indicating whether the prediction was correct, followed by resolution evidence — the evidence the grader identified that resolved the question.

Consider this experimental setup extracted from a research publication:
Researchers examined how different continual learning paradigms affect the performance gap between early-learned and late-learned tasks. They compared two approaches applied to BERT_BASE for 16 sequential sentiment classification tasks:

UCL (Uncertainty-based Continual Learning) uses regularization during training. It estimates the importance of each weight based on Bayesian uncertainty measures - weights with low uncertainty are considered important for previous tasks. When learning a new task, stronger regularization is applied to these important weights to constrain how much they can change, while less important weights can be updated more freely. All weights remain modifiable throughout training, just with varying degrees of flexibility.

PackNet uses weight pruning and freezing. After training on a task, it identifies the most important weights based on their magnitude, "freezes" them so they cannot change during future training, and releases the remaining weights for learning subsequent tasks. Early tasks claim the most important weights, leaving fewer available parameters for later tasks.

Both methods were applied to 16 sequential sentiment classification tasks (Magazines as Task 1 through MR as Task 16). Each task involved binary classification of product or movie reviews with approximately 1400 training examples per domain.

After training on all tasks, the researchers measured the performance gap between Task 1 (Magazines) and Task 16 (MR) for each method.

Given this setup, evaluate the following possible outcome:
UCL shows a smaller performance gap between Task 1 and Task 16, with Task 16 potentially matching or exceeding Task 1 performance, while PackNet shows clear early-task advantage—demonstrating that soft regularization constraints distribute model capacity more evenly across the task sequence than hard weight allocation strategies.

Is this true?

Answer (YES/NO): NO